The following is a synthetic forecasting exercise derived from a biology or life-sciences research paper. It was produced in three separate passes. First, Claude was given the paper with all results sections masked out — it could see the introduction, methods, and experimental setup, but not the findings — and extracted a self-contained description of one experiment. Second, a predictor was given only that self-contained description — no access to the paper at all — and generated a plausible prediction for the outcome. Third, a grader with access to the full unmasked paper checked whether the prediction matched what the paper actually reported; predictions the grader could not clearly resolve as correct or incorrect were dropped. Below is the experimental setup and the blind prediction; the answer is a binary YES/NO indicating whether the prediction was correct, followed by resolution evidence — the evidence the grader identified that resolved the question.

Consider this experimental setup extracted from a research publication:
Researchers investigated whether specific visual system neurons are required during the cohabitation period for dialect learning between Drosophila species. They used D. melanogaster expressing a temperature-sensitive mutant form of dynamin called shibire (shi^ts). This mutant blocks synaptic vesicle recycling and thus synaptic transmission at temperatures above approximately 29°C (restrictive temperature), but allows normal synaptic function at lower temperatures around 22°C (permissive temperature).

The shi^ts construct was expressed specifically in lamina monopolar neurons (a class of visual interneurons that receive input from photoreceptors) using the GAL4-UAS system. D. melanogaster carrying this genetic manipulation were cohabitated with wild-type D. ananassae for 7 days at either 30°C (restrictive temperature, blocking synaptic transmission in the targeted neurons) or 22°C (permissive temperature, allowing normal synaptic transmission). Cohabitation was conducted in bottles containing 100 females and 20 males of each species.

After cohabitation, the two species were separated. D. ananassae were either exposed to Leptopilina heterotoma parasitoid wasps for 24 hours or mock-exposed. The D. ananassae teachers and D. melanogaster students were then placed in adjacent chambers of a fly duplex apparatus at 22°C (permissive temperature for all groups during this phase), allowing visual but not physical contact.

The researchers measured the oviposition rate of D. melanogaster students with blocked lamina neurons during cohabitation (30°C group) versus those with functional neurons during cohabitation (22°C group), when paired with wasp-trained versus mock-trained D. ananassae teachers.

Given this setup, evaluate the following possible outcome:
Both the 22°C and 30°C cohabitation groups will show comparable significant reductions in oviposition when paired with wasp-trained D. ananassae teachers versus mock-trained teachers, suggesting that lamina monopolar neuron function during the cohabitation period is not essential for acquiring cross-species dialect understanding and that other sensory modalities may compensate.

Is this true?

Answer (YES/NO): NO